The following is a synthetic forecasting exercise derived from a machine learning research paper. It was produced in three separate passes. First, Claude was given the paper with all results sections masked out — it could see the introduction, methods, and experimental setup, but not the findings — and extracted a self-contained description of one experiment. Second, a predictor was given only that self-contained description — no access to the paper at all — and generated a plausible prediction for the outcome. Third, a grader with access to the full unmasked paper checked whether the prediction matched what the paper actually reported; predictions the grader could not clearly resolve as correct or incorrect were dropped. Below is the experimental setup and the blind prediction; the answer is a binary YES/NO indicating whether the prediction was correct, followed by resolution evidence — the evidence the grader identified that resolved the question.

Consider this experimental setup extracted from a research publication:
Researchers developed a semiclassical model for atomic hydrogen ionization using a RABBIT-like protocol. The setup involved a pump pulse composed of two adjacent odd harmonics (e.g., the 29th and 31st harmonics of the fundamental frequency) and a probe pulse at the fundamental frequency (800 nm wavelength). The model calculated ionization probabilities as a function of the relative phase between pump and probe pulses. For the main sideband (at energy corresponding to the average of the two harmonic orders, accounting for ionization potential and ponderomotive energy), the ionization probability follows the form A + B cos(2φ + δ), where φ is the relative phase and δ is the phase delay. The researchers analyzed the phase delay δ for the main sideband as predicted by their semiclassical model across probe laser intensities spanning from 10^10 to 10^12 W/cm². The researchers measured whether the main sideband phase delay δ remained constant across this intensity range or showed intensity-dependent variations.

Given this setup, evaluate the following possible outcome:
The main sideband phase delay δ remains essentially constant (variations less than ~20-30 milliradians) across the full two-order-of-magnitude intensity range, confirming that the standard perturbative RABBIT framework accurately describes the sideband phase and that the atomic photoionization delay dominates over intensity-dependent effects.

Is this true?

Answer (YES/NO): YES